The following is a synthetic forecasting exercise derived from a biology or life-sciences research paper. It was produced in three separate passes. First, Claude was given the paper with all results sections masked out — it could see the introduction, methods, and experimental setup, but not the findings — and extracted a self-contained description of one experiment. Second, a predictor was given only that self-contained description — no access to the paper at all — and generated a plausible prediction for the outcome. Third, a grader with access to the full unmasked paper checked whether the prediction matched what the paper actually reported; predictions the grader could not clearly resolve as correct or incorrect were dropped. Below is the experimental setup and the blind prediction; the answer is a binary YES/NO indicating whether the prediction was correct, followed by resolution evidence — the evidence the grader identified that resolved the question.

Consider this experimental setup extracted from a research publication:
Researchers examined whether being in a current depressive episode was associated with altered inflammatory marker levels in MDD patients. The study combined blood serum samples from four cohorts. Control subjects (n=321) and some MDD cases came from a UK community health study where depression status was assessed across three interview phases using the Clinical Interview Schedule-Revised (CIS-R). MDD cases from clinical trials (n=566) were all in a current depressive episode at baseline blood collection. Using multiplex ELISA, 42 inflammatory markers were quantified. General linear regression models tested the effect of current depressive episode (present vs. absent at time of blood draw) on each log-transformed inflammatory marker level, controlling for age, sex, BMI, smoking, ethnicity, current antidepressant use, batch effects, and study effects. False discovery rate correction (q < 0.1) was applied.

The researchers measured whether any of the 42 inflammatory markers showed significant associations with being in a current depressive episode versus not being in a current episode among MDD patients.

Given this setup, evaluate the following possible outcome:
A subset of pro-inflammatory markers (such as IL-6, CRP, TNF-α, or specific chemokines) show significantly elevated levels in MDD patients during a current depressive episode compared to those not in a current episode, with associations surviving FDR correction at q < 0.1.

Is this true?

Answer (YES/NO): NO